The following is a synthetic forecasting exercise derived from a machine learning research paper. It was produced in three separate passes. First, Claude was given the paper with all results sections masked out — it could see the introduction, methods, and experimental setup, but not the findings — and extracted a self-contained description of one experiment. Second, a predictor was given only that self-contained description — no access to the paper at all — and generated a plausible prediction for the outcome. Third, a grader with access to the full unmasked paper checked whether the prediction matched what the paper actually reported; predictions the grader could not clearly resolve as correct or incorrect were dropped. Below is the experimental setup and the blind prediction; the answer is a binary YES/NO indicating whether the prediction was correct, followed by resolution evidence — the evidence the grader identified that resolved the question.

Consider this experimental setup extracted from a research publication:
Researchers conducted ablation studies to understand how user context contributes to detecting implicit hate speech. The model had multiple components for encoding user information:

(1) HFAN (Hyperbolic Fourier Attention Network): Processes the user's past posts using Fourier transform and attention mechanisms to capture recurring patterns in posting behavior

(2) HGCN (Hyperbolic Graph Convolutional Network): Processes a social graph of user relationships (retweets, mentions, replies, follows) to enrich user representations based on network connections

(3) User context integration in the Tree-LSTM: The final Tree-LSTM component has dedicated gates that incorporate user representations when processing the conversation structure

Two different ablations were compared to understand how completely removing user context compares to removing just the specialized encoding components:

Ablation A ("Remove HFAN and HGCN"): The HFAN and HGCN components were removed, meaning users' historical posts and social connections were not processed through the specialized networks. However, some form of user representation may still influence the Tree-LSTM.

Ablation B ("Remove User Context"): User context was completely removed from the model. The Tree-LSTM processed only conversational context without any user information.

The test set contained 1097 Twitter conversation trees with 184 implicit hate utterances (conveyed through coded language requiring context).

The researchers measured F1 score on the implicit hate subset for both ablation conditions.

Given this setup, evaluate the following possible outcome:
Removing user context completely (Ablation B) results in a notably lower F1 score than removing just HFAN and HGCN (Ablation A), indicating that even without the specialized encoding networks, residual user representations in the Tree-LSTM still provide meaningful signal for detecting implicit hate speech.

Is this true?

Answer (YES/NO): YES